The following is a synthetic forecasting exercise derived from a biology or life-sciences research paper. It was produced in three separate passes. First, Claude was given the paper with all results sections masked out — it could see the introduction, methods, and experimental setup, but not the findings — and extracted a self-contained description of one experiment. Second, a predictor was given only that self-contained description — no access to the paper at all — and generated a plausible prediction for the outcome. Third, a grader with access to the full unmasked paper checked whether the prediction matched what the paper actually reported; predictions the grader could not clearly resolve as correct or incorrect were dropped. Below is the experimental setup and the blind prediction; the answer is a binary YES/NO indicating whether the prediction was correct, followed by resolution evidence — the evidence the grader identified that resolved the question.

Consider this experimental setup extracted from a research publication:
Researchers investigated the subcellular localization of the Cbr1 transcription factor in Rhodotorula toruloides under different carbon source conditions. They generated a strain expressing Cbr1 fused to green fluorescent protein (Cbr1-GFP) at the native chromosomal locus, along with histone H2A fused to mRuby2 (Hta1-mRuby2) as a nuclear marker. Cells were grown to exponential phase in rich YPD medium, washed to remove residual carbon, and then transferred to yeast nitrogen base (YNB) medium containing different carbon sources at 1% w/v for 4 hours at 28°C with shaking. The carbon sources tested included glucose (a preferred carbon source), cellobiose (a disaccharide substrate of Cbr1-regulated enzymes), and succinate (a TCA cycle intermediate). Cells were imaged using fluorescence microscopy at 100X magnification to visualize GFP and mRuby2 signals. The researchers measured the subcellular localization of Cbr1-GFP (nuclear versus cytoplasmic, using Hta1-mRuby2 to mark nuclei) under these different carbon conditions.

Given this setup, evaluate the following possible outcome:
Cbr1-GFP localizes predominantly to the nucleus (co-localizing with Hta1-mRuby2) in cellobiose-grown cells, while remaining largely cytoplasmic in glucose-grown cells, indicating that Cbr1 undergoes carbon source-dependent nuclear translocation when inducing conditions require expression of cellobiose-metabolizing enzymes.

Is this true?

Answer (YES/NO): NO